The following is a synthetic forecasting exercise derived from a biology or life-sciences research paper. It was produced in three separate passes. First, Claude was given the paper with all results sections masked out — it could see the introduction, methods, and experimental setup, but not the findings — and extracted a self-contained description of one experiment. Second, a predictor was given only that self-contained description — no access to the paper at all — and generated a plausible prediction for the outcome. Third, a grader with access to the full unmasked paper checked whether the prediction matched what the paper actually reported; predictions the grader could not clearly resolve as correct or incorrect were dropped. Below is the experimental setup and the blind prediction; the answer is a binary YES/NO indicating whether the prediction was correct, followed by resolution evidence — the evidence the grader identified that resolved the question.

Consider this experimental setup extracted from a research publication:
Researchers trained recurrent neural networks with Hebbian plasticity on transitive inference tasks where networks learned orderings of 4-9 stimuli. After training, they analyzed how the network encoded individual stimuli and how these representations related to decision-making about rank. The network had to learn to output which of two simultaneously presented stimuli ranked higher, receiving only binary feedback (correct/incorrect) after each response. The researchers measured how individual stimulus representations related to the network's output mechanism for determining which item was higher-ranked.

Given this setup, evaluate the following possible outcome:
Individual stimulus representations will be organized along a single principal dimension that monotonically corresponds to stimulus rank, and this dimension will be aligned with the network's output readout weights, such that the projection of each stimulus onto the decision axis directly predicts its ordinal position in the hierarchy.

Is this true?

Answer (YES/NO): YES